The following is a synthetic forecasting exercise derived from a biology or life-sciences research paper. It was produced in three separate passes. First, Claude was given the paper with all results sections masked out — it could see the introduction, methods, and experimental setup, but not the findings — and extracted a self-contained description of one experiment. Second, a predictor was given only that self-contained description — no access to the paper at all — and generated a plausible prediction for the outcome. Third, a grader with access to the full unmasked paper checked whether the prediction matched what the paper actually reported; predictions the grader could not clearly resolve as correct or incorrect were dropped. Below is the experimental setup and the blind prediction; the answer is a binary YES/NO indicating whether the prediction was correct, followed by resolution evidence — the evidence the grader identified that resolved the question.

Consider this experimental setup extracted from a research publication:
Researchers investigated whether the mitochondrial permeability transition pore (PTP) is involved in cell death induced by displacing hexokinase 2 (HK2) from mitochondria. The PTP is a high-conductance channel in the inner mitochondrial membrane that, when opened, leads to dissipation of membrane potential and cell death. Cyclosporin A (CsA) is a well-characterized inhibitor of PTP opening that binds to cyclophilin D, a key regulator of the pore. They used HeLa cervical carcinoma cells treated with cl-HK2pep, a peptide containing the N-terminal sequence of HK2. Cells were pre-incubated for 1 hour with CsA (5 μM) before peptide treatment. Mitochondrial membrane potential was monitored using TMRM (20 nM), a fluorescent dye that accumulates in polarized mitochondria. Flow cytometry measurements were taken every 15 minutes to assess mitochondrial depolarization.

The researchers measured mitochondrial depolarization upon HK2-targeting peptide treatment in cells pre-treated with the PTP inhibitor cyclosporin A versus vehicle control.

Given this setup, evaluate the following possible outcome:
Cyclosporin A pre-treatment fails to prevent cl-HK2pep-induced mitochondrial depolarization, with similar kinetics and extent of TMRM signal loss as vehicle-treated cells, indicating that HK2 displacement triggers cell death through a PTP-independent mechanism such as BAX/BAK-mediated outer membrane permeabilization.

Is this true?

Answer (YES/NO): NO